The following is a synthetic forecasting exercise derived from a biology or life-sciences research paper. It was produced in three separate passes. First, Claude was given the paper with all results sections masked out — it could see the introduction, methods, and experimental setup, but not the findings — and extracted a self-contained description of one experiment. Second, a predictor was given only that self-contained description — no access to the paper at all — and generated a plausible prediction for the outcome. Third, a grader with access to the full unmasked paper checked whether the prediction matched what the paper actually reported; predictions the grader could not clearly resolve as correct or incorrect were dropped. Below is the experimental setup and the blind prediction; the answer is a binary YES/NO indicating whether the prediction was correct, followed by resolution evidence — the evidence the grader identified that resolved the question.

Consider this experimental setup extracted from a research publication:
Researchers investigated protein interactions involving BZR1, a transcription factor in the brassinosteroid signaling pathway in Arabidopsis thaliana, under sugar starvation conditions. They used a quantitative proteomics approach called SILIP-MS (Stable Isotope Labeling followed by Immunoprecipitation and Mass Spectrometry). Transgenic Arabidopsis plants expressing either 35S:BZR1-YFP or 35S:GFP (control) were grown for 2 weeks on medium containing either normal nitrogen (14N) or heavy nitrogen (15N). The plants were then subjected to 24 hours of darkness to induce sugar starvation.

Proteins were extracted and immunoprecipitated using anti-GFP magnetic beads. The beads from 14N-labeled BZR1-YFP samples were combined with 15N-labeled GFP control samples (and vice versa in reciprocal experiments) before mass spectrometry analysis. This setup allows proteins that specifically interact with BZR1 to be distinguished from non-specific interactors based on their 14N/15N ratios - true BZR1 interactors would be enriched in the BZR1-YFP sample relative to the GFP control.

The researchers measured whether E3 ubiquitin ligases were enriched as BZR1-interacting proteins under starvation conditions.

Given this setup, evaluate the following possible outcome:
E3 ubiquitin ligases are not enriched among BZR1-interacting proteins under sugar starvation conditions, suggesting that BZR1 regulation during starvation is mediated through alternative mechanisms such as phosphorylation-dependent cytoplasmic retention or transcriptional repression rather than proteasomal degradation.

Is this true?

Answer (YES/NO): NO